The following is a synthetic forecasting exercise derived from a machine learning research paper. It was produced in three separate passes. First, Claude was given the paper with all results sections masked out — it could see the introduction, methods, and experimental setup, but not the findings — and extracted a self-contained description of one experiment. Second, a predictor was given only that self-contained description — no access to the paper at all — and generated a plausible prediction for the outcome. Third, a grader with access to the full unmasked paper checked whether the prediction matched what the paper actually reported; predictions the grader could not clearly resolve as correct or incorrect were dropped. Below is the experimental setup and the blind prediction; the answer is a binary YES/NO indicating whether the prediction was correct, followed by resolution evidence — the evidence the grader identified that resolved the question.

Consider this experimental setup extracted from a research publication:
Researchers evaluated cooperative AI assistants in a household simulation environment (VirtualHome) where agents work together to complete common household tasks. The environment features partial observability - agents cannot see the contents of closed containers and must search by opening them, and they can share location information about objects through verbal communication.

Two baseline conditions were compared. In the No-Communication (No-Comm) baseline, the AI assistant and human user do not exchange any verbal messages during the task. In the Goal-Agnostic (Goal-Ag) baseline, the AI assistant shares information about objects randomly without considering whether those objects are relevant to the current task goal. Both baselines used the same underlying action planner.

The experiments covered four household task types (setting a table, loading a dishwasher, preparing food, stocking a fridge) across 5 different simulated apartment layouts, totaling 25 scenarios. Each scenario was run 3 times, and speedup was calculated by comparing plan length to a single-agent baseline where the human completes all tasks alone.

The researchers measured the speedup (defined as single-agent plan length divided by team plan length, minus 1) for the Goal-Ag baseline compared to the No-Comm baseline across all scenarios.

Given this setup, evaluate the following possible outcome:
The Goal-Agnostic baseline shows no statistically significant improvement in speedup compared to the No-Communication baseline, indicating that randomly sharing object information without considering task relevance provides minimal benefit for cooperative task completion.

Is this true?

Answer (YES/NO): NO